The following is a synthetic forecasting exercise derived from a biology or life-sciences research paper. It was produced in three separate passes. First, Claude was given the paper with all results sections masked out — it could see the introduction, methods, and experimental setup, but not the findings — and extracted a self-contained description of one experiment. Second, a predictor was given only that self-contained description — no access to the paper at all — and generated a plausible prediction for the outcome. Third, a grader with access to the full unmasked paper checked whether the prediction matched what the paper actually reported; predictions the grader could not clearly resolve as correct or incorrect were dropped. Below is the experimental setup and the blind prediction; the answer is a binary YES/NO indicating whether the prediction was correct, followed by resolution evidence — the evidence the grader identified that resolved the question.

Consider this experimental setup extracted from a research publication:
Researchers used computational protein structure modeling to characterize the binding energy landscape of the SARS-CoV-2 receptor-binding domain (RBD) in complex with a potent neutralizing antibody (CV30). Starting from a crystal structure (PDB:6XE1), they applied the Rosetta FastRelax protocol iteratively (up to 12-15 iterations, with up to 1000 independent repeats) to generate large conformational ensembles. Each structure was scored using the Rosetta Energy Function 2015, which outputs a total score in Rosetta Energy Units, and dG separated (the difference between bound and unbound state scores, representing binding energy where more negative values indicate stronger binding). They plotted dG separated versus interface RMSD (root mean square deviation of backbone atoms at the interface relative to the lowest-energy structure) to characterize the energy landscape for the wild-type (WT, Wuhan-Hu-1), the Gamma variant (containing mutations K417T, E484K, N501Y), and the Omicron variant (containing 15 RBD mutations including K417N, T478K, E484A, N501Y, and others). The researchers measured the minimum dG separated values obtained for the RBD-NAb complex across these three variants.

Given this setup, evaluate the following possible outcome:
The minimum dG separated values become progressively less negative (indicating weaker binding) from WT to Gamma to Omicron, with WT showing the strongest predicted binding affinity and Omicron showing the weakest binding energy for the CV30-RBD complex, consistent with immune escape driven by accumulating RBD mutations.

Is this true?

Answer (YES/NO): YES